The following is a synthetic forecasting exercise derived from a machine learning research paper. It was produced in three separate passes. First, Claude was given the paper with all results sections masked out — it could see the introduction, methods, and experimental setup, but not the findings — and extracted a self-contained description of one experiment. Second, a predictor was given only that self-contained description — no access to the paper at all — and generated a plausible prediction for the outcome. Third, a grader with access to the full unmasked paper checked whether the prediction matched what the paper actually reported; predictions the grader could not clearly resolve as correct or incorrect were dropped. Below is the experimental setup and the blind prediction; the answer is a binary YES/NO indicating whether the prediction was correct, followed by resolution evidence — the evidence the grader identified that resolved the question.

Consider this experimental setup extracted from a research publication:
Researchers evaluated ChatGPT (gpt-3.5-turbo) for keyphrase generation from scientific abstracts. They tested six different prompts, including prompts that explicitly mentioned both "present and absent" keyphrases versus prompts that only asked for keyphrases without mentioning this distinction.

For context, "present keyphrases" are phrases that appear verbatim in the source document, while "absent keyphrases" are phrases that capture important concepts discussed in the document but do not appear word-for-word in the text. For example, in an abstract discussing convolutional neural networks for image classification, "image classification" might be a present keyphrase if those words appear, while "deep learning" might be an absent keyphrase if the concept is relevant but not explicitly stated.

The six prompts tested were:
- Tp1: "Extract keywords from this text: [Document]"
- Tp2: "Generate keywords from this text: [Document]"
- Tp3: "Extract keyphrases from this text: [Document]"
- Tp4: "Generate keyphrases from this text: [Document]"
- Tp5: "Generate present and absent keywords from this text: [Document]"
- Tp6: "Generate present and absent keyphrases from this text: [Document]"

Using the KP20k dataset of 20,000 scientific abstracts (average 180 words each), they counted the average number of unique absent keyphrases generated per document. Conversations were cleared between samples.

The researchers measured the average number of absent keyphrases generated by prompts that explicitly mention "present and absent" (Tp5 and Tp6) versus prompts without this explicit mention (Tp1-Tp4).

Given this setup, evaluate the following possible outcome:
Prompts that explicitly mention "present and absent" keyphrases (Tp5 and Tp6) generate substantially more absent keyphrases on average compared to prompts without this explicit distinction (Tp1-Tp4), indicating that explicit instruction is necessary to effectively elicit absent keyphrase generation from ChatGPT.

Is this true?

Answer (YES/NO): YES